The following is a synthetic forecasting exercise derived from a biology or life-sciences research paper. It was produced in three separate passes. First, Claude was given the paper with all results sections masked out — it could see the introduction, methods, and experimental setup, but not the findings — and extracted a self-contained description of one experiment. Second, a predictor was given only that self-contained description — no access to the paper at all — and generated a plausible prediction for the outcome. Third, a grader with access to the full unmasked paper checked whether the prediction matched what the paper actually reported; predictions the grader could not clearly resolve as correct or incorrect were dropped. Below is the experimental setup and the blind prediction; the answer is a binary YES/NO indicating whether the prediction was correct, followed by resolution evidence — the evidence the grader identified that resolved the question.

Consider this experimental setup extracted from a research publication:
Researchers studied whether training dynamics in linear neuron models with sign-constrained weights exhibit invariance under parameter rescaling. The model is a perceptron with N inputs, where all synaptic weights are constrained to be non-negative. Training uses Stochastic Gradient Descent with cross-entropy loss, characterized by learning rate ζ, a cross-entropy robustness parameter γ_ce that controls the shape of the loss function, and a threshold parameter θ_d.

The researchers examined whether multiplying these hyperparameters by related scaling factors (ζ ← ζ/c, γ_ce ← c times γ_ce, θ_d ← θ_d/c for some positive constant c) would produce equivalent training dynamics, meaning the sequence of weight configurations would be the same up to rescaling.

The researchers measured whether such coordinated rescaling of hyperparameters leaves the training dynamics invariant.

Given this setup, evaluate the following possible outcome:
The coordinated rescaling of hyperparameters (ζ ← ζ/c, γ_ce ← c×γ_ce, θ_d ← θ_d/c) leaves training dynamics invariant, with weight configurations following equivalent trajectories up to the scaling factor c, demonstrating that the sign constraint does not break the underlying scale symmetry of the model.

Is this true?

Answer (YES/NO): YES